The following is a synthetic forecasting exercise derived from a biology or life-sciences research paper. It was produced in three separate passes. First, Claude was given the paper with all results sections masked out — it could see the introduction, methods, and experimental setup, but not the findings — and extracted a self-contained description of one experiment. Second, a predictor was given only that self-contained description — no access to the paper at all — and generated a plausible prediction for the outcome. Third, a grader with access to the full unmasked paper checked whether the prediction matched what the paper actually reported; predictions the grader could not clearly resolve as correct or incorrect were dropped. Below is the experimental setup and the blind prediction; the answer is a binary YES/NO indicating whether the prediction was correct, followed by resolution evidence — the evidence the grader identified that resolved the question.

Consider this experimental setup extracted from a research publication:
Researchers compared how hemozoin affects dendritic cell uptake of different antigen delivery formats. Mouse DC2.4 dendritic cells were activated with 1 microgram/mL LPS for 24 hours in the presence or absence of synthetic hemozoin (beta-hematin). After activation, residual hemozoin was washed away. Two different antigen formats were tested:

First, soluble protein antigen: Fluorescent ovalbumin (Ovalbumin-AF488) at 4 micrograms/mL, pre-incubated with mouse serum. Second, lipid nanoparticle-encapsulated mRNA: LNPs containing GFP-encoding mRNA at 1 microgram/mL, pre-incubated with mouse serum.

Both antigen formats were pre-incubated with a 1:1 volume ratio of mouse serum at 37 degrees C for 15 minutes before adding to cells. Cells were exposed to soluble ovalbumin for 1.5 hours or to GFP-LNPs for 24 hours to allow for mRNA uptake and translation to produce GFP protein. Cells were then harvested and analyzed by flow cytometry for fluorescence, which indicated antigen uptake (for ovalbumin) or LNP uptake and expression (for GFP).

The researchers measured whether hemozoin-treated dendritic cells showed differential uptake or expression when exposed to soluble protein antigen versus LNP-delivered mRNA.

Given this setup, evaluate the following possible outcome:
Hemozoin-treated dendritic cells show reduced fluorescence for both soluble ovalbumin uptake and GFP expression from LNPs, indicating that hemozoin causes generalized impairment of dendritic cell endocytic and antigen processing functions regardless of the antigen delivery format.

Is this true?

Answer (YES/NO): NO